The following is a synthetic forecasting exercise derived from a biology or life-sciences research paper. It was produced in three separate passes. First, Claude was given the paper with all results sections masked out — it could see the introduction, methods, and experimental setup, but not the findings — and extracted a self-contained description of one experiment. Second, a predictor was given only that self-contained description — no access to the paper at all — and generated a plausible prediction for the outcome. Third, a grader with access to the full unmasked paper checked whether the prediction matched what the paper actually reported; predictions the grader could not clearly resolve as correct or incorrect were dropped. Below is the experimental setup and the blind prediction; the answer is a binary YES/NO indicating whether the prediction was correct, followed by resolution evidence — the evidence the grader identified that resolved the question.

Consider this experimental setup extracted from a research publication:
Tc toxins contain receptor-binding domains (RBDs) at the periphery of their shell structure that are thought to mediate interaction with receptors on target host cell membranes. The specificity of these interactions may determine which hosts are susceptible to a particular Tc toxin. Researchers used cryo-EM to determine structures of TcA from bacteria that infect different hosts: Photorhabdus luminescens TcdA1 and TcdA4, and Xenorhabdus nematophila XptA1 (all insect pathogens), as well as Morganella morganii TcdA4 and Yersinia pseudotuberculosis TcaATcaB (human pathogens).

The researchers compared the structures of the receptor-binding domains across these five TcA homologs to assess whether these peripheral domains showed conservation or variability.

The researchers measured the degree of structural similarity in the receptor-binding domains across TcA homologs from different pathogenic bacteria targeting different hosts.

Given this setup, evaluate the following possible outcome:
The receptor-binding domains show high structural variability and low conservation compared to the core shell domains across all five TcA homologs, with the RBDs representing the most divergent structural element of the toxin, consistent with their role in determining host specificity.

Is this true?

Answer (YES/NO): YES